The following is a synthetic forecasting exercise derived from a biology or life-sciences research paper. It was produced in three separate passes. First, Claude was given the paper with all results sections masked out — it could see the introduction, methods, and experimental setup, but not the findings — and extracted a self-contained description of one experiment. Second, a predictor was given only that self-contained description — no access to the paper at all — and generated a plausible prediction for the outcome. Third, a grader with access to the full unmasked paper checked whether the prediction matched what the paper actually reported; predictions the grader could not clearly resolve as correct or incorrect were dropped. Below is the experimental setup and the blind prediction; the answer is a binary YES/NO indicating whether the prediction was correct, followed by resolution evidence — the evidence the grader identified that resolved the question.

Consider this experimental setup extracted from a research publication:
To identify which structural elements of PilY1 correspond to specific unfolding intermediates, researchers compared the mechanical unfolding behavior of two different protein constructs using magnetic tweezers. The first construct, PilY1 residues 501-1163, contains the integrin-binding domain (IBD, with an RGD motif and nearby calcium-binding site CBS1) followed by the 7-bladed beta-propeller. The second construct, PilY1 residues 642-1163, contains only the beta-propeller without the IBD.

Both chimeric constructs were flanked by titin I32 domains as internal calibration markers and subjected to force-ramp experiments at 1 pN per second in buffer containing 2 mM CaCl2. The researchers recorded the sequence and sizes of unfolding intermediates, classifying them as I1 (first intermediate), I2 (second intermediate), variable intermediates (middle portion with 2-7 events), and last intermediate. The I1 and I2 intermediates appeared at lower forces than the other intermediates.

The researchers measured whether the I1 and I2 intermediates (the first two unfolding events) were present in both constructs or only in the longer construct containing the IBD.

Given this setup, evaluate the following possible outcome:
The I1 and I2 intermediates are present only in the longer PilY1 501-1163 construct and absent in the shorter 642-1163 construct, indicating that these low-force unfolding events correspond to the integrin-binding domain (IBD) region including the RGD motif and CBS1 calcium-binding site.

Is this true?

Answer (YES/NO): YES